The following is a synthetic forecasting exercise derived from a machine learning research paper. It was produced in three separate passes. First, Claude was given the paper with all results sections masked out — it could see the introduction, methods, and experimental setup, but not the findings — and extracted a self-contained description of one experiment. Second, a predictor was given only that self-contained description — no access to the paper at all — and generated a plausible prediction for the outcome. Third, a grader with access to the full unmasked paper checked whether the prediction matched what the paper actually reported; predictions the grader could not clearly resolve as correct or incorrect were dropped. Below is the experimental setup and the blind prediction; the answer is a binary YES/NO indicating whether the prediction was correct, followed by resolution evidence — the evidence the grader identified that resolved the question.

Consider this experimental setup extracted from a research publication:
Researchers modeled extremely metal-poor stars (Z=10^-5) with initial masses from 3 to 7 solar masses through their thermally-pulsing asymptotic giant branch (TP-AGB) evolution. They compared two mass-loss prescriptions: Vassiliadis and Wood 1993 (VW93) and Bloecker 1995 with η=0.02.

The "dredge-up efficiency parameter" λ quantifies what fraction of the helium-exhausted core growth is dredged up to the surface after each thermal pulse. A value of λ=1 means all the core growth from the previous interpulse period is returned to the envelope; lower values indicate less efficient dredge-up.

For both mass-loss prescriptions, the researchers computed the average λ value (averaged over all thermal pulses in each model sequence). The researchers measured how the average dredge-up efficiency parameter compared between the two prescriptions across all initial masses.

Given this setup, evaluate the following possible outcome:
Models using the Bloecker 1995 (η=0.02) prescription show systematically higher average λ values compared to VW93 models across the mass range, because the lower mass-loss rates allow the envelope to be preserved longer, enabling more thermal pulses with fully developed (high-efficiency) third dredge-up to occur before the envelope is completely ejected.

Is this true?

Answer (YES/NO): NO